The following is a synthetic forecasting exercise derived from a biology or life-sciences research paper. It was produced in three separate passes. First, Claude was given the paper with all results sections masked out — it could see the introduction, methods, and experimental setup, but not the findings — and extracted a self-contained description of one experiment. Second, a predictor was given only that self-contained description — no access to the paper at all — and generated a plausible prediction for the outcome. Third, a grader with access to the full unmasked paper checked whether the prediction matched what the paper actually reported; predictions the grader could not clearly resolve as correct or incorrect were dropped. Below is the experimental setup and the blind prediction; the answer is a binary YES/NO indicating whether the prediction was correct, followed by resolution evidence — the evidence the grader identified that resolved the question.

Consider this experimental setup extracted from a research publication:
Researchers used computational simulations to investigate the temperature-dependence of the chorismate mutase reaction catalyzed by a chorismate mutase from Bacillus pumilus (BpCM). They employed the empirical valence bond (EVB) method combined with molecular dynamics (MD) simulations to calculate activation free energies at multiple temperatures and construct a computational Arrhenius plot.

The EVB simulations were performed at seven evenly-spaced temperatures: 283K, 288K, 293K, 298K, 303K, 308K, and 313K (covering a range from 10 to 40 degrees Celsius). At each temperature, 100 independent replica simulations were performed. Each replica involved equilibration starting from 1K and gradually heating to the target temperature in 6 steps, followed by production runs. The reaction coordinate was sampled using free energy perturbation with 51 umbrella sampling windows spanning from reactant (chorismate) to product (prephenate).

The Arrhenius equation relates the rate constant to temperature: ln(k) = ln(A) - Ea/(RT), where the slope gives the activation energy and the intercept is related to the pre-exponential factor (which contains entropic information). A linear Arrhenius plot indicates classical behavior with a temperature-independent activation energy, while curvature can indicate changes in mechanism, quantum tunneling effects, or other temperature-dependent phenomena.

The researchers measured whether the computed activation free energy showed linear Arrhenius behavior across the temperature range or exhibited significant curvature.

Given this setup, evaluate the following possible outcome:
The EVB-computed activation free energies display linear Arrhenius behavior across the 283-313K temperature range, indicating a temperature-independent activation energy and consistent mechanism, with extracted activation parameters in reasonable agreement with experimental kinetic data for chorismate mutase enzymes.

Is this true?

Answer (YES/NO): YES